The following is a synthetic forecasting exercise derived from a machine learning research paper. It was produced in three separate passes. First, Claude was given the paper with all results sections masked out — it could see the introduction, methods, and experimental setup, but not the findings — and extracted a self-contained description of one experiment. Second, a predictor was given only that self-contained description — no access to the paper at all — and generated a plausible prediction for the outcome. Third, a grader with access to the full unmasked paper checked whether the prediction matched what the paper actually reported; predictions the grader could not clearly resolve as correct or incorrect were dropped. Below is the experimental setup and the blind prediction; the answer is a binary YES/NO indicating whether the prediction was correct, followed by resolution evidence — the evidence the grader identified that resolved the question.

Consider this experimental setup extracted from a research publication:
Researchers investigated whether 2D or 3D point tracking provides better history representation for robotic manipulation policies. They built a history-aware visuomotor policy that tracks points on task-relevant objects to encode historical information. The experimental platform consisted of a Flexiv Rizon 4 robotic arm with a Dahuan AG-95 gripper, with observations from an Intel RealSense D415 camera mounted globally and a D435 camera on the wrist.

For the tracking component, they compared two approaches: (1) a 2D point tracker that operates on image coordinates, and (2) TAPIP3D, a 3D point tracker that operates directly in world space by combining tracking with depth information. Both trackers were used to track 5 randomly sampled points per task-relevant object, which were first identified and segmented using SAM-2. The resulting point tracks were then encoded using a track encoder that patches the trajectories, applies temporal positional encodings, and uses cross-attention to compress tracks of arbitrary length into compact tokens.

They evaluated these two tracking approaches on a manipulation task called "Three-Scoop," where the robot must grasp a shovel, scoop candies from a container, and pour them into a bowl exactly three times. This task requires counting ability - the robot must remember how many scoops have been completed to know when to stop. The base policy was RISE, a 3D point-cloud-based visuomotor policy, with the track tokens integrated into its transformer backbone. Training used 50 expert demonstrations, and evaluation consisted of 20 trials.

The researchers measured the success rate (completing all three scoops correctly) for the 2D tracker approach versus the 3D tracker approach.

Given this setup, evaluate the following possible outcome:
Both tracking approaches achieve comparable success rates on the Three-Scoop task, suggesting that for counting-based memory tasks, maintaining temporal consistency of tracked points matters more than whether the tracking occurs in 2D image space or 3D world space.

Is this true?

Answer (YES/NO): NO